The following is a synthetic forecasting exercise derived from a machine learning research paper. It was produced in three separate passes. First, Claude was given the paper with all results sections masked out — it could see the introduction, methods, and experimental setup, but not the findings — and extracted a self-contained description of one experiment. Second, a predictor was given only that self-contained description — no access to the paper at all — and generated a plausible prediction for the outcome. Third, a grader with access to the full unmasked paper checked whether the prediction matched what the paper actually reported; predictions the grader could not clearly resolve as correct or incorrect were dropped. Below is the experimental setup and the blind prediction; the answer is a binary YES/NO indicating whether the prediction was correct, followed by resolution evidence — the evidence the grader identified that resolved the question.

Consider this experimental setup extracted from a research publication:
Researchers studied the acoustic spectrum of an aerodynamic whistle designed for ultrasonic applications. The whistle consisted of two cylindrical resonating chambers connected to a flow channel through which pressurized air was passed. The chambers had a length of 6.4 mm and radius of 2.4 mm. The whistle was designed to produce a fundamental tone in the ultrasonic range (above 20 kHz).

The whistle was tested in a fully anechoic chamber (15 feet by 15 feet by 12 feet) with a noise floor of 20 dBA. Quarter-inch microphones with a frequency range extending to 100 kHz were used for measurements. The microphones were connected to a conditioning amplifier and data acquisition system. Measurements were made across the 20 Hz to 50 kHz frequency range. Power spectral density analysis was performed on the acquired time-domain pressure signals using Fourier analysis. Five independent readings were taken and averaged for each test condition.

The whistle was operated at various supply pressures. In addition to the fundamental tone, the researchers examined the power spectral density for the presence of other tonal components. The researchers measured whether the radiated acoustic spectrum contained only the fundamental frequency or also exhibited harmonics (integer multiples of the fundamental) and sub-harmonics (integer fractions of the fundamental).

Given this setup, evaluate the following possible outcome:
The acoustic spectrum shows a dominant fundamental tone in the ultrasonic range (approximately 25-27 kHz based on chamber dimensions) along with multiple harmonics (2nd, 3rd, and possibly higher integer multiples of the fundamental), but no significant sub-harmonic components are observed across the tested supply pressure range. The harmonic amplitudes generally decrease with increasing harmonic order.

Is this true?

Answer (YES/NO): NO